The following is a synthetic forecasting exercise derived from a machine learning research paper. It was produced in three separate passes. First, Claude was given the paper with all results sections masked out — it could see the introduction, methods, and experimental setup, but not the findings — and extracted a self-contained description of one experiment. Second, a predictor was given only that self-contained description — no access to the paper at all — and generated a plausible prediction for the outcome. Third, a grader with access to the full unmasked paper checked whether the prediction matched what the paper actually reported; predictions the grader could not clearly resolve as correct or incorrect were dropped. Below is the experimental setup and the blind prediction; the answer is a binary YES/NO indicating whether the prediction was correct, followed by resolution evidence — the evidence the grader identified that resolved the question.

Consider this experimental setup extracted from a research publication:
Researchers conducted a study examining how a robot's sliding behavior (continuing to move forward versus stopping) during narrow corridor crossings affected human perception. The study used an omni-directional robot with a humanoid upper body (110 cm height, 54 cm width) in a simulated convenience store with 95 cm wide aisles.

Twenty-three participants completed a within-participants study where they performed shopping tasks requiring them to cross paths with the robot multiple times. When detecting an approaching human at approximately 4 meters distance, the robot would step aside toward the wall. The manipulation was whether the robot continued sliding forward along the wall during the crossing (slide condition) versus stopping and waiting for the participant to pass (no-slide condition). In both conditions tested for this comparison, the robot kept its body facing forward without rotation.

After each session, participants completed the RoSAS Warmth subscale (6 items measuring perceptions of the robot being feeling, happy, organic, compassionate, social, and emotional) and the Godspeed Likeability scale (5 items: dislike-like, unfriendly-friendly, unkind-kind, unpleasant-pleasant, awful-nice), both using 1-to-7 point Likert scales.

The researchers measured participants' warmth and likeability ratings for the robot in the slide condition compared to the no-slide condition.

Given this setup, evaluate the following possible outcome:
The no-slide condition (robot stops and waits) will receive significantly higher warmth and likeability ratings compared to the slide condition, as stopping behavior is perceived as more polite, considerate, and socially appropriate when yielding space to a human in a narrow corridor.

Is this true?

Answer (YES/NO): NO